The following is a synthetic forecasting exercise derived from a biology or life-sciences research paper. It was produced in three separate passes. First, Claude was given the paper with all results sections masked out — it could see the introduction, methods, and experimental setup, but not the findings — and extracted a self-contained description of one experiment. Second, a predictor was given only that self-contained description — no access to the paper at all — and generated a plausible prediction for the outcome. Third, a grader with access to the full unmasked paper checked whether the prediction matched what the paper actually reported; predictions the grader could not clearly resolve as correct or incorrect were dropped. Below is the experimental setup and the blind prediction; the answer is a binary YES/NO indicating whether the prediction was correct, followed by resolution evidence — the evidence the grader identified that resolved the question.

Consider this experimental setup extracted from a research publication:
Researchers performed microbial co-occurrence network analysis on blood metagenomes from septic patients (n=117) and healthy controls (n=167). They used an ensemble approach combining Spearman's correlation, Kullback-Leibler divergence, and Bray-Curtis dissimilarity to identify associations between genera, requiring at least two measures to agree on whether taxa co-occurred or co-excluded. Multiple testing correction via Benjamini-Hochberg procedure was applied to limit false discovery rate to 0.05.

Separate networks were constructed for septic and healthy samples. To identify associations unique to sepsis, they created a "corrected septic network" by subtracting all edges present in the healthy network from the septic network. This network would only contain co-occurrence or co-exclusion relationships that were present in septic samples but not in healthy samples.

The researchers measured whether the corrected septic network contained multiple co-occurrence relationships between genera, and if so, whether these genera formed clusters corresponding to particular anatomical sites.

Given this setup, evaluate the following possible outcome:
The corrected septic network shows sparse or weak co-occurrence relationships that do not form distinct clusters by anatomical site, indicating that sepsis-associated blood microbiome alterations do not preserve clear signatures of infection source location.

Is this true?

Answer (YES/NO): NO